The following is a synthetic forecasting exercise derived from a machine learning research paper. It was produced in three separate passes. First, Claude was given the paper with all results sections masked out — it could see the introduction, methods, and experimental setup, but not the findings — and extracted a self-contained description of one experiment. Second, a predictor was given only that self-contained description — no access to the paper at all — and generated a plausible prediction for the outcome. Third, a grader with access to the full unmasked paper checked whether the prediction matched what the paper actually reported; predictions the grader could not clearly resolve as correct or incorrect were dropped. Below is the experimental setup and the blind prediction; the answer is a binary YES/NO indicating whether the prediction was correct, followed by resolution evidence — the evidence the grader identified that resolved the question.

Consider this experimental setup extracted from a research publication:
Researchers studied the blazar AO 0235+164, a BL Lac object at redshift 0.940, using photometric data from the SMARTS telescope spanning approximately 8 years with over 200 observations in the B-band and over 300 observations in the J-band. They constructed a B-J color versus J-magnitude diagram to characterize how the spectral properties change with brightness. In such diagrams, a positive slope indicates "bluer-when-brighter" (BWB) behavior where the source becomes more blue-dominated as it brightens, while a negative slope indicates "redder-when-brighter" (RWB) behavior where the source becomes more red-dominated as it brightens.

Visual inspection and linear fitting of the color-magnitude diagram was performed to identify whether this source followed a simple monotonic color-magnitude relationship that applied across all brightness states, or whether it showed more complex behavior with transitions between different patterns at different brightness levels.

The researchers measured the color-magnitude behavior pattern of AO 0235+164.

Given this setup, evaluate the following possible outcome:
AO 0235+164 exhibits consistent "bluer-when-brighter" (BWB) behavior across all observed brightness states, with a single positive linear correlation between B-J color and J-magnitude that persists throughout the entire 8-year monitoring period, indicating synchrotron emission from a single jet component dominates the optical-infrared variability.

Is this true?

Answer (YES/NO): NO